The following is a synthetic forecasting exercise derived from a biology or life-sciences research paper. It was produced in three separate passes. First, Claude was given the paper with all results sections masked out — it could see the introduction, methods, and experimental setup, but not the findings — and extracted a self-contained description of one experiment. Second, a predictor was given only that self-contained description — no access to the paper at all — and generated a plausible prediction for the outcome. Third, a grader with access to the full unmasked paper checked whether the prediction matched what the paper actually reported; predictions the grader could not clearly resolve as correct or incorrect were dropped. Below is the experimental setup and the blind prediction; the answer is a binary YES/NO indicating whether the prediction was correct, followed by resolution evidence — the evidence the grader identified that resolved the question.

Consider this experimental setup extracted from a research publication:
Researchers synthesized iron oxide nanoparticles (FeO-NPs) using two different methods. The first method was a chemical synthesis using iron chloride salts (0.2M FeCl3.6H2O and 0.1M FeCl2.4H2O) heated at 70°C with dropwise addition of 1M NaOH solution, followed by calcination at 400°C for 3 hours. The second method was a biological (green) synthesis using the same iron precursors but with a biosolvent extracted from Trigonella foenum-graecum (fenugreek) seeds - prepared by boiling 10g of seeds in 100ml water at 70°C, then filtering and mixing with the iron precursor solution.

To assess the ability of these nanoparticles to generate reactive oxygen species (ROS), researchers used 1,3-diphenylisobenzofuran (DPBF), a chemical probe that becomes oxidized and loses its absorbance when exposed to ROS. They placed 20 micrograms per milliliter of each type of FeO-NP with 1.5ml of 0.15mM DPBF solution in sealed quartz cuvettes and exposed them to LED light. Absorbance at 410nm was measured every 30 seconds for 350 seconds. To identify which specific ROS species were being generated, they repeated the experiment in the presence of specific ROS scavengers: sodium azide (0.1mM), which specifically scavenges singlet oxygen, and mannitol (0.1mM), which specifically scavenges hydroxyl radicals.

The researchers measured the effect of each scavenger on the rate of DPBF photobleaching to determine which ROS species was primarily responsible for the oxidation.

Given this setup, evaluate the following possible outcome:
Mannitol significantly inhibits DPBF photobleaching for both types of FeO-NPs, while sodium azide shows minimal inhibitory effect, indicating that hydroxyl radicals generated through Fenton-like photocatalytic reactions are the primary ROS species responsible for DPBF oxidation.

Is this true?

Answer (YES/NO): NO